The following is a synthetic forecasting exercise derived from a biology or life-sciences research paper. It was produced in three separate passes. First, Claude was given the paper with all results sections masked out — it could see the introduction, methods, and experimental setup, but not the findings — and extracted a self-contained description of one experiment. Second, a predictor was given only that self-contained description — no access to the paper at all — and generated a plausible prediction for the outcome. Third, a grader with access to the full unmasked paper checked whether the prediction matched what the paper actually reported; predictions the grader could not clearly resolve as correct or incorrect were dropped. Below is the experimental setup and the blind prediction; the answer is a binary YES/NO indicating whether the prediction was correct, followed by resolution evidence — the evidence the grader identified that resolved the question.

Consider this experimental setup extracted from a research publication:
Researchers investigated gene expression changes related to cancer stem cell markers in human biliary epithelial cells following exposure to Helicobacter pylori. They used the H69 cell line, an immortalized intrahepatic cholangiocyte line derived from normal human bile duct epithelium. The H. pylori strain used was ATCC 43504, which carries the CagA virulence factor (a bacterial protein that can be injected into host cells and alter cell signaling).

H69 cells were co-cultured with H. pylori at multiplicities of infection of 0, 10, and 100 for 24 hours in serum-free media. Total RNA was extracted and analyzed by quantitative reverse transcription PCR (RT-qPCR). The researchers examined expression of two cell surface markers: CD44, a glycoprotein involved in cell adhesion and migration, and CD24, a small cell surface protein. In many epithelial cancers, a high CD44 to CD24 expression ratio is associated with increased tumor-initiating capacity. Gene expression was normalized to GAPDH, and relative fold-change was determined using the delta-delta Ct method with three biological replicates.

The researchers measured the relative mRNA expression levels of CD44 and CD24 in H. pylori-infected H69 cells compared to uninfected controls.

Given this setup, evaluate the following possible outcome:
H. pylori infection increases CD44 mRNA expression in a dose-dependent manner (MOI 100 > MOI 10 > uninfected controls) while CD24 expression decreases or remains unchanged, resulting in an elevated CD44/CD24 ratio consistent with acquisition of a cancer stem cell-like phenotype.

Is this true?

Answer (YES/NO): YES